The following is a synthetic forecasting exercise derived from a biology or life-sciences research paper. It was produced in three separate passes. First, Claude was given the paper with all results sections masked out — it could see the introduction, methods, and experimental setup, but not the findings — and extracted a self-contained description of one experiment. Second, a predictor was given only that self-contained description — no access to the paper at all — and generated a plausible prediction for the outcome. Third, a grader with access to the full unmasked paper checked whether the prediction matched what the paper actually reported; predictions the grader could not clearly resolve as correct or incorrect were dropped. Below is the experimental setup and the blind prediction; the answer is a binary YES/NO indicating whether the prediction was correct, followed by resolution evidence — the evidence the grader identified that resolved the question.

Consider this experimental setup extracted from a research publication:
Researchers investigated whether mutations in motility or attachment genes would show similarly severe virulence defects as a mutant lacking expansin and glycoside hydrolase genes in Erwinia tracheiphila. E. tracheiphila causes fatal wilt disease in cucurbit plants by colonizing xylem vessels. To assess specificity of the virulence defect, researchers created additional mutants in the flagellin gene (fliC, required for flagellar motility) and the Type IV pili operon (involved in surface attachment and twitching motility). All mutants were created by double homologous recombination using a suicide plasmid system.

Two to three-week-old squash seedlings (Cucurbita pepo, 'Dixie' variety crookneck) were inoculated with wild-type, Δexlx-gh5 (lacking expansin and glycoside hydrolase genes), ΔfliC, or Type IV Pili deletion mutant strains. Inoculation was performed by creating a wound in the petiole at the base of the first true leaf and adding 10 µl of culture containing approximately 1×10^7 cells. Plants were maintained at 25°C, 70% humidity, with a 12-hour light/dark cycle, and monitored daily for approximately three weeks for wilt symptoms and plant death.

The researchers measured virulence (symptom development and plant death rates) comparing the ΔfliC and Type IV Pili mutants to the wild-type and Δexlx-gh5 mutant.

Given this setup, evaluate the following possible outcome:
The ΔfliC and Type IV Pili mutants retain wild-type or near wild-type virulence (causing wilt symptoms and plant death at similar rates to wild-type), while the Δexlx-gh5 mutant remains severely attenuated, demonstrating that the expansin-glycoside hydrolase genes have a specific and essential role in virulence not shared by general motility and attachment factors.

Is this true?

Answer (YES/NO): YES